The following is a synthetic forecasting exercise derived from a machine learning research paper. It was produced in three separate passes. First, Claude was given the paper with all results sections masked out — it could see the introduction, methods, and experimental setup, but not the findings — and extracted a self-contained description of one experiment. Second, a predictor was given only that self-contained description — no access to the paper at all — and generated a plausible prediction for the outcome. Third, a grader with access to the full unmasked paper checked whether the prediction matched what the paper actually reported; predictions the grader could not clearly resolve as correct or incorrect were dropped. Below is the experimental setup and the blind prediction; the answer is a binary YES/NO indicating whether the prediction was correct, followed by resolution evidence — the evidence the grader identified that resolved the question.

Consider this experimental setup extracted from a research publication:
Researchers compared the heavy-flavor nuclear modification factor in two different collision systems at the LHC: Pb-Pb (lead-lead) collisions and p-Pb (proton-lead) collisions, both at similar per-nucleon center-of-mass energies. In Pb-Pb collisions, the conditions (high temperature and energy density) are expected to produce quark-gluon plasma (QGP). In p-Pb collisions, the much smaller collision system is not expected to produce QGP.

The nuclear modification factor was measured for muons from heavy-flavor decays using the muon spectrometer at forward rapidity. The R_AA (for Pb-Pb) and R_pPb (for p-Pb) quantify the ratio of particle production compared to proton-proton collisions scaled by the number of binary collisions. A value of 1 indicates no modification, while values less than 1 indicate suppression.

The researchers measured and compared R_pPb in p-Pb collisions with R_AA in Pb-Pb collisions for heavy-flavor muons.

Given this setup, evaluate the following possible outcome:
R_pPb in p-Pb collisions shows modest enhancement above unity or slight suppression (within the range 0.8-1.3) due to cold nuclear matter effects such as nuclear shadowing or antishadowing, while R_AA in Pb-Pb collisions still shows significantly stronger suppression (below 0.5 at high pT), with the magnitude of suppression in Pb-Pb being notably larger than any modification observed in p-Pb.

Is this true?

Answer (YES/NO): NO